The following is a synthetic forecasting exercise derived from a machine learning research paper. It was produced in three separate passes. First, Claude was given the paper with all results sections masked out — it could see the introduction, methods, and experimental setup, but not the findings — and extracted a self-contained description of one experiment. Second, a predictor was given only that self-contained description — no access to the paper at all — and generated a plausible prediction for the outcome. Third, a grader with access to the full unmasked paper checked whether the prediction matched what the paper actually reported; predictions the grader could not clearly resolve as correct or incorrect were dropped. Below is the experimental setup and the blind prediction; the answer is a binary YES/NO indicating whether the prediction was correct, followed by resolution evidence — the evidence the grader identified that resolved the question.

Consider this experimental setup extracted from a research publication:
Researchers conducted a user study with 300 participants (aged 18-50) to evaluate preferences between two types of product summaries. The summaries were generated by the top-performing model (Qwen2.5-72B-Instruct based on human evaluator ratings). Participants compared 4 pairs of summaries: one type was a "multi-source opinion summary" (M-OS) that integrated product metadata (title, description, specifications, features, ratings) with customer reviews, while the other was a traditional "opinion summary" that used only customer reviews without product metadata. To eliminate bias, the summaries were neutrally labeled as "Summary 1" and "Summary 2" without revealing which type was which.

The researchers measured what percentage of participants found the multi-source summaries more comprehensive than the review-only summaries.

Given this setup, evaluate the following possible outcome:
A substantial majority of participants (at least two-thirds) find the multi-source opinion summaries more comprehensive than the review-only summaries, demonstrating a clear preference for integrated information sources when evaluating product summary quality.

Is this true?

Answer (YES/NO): YES